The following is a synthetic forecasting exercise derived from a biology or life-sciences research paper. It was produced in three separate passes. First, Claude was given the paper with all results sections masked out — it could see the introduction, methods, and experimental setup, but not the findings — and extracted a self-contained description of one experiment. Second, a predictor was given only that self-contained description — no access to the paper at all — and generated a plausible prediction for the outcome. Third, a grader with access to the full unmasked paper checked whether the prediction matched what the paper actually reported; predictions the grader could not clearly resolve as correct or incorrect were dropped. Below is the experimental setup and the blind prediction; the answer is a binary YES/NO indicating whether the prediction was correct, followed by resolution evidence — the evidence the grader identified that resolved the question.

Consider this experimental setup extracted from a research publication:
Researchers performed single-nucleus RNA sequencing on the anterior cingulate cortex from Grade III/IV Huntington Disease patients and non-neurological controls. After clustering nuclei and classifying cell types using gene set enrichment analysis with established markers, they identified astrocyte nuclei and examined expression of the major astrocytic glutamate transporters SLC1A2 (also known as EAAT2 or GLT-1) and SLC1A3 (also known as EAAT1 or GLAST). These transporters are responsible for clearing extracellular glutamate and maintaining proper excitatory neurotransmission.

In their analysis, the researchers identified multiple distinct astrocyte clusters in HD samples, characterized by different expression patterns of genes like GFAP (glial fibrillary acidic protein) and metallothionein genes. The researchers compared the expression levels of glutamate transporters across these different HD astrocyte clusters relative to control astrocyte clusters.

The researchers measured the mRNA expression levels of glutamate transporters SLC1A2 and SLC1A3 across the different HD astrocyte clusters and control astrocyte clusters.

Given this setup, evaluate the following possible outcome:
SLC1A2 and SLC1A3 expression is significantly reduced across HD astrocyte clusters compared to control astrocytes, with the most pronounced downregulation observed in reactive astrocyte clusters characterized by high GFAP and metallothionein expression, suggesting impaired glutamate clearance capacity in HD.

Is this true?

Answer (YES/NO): NO